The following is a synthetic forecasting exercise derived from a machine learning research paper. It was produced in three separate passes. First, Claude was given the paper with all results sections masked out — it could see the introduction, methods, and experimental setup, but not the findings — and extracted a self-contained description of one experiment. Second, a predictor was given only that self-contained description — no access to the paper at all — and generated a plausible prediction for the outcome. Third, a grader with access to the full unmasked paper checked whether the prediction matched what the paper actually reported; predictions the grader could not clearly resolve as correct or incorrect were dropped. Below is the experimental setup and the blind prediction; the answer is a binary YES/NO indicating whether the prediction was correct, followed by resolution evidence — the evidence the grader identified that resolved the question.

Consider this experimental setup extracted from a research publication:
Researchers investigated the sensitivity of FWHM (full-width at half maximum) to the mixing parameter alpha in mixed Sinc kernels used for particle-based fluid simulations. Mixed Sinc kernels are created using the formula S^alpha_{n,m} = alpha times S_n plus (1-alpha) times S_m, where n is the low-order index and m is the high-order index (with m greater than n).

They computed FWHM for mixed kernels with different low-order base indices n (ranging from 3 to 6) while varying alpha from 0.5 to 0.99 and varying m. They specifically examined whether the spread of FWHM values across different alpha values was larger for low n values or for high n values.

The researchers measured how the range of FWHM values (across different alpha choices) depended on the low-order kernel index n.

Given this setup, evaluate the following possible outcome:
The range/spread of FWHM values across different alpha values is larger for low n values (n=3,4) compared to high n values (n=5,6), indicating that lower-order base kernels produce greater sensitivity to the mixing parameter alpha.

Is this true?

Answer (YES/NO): YES